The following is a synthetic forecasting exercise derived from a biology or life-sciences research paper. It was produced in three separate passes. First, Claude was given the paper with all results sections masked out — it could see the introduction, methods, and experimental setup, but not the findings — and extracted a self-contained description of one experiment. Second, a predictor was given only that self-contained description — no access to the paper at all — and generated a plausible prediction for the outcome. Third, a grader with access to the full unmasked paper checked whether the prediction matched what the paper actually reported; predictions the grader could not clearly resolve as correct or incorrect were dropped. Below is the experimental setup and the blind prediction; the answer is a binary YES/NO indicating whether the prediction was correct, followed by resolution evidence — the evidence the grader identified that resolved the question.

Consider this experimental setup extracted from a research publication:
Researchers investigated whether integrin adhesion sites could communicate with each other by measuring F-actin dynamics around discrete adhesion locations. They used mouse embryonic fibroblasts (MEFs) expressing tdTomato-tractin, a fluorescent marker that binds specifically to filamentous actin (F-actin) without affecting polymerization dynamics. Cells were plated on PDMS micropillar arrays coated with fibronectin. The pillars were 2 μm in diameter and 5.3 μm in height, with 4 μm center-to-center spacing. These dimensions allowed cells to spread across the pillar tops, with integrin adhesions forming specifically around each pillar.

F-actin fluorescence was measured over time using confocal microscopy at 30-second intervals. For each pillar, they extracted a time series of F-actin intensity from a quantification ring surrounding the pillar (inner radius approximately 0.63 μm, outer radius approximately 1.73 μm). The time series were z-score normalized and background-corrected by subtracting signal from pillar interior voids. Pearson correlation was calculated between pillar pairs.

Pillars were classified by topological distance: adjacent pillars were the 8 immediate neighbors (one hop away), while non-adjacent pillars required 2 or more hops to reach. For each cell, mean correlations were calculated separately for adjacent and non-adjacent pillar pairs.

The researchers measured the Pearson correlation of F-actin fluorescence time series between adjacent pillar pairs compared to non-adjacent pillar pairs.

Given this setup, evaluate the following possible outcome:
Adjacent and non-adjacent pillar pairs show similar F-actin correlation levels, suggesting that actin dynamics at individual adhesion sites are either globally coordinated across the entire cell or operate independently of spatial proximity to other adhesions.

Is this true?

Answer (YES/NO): NO